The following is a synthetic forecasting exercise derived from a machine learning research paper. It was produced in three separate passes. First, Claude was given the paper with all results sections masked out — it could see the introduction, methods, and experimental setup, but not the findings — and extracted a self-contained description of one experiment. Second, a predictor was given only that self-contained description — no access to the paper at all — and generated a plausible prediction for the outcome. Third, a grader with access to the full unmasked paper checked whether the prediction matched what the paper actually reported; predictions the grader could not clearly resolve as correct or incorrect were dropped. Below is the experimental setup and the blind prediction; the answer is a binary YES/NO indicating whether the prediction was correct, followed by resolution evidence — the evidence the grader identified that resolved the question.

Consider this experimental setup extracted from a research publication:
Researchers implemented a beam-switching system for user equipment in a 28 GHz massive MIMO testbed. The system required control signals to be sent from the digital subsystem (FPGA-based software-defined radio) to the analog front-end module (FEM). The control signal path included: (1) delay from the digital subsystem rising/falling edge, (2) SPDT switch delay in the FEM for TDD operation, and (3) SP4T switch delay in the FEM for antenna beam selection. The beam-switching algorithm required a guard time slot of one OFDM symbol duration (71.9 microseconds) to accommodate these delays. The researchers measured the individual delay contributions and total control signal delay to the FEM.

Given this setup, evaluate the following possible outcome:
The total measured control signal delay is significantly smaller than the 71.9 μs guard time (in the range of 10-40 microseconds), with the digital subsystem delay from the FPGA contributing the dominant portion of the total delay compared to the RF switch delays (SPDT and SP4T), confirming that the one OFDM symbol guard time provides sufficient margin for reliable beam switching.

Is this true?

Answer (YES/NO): NO